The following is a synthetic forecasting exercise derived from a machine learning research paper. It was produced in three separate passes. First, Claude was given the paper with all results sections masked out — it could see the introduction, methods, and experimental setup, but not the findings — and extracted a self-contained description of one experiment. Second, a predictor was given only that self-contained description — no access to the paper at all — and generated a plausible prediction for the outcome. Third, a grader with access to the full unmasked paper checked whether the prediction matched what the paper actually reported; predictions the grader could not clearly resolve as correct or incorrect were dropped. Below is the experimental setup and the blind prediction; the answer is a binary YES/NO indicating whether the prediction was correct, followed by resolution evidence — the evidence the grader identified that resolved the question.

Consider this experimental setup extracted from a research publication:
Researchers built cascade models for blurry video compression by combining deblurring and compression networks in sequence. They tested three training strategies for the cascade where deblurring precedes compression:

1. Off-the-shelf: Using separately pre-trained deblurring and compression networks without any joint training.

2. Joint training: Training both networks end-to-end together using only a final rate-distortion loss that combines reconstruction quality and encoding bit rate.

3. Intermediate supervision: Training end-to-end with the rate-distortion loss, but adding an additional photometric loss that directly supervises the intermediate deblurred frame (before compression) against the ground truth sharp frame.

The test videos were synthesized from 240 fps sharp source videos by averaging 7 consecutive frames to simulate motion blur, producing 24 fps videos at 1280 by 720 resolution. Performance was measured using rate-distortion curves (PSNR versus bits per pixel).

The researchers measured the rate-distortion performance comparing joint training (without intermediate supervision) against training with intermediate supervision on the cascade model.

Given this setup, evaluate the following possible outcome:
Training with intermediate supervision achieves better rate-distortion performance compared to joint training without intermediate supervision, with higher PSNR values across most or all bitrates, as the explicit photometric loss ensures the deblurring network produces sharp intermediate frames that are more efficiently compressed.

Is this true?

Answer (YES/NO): YES